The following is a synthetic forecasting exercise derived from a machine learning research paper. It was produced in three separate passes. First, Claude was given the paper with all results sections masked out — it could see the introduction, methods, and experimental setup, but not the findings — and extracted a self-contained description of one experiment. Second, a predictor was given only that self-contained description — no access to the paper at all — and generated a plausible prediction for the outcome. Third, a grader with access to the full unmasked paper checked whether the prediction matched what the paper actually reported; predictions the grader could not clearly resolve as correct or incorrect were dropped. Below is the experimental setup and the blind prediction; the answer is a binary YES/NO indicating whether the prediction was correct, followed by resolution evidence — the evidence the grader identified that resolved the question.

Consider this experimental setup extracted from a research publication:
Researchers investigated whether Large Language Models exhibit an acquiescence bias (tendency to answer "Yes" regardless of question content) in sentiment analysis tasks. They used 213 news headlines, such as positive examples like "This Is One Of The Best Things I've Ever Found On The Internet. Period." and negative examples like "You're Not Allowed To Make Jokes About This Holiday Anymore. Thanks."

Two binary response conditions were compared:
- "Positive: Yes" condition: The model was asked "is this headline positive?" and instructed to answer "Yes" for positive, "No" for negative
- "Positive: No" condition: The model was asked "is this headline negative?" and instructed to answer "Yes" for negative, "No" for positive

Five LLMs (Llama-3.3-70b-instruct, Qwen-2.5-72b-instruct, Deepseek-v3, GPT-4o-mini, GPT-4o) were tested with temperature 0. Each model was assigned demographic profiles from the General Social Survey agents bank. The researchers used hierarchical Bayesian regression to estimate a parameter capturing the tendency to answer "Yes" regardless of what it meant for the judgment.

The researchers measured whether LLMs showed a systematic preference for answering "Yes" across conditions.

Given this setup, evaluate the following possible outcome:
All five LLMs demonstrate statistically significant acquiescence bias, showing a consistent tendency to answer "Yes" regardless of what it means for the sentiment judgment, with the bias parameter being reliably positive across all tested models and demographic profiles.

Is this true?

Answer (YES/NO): NO